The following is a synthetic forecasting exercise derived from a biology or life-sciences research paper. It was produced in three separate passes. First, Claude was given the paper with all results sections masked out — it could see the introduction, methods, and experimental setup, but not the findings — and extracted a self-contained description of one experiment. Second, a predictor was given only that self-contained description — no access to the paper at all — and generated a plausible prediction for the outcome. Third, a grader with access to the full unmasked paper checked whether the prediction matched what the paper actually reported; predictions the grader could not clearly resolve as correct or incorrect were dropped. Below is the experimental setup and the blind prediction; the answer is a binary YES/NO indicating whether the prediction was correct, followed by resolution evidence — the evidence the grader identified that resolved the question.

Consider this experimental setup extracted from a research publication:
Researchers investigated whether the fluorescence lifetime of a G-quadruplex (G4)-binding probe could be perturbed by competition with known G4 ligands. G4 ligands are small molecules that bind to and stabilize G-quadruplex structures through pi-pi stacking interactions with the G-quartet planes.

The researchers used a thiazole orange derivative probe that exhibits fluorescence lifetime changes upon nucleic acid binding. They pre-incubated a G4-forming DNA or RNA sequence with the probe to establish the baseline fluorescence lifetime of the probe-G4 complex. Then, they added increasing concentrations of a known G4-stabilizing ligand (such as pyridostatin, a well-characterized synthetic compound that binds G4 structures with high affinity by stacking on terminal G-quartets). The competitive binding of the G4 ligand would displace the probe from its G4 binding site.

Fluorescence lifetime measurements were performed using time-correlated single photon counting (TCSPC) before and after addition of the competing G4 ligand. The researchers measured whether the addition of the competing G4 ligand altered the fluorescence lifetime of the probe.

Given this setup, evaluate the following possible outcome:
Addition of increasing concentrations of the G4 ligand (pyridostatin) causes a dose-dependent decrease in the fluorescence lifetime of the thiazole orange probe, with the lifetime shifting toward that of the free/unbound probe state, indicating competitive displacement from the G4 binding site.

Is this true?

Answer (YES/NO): YES